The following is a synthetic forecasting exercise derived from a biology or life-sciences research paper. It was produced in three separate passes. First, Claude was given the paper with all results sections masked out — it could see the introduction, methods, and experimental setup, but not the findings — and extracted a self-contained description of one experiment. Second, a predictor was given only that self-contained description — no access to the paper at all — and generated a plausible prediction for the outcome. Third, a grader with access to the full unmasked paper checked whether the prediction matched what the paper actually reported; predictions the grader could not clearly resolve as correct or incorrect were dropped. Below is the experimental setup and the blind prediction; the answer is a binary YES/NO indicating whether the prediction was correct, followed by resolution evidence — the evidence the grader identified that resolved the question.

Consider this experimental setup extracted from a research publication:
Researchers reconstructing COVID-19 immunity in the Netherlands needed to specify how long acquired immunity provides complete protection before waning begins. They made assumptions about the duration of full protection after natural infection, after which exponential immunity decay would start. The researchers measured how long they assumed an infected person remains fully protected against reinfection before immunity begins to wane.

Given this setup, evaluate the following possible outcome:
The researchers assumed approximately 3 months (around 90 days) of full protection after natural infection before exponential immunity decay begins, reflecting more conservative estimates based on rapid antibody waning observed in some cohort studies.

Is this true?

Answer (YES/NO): NO